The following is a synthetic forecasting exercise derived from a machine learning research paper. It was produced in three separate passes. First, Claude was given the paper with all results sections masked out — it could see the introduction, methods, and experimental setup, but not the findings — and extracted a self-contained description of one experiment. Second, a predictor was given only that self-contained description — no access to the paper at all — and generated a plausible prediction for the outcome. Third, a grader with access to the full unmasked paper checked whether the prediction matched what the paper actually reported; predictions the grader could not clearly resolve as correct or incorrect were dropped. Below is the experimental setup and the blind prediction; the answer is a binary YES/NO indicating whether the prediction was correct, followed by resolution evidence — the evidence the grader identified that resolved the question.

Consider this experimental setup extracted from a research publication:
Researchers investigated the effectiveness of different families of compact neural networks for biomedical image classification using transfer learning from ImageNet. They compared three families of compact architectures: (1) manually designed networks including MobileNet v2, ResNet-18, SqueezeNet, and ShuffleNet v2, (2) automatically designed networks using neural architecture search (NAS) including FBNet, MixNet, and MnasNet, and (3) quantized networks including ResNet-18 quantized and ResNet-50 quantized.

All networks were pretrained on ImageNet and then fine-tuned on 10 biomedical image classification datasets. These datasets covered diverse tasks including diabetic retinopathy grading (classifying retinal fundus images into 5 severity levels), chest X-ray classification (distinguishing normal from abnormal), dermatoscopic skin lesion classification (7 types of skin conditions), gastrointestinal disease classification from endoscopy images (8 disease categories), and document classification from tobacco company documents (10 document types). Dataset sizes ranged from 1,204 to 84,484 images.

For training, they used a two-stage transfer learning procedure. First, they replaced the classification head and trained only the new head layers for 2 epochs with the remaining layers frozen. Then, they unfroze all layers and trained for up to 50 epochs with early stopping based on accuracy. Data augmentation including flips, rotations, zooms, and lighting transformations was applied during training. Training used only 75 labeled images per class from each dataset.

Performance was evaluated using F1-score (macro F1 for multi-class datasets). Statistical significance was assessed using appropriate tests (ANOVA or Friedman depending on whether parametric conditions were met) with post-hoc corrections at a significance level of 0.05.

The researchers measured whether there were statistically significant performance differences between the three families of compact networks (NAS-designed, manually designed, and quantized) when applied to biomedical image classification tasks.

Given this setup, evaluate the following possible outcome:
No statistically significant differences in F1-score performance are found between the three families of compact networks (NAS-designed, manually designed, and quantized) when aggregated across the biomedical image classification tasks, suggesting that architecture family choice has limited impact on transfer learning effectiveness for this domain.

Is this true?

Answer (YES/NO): NO